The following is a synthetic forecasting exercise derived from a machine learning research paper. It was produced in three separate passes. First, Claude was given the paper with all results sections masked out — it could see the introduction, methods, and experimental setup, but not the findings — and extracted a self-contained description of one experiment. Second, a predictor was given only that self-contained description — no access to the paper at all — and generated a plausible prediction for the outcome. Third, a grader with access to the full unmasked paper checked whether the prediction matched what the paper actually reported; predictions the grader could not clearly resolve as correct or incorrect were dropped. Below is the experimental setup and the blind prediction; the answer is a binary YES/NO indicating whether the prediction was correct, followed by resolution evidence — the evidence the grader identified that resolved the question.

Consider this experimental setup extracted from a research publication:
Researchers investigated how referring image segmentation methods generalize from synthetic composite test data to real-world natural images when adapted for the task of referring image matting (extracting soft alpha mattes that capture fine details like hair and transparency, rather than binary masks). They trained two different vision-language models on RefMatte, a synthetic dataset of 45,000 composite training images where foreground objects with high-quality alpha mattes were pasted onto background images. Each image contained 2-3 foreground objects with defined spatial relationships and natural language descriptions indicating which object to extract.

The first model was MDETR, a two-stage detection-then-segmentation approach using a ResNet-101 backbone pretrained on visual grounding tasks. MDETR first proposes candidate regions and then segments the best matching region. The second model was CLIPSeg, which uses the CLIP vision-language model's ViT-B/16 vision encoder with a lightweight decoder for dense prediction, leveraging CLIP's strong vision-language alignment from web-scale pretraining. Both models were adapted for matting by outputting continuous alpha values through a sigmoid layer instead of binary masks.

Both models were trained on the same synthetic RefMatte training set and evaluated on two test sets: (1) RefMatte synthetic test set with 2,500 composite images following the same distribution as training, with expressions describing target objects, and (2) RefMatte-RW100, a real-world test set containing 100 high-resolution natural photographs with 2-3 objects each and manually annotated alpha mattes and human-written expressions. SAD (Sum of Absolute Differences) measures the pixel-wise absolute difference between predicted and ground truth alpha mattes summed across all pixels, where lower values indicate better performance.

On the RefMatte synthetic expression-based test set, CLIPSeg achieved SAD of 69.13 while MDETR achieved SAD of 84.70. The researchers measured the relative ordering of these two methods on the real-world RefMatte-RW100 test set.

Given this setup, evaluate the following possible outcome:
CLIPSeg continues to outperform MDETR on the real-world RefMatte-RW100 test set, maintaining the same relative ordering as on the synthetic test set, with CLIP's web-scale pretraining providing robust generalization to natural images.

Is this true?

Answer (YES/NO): NO